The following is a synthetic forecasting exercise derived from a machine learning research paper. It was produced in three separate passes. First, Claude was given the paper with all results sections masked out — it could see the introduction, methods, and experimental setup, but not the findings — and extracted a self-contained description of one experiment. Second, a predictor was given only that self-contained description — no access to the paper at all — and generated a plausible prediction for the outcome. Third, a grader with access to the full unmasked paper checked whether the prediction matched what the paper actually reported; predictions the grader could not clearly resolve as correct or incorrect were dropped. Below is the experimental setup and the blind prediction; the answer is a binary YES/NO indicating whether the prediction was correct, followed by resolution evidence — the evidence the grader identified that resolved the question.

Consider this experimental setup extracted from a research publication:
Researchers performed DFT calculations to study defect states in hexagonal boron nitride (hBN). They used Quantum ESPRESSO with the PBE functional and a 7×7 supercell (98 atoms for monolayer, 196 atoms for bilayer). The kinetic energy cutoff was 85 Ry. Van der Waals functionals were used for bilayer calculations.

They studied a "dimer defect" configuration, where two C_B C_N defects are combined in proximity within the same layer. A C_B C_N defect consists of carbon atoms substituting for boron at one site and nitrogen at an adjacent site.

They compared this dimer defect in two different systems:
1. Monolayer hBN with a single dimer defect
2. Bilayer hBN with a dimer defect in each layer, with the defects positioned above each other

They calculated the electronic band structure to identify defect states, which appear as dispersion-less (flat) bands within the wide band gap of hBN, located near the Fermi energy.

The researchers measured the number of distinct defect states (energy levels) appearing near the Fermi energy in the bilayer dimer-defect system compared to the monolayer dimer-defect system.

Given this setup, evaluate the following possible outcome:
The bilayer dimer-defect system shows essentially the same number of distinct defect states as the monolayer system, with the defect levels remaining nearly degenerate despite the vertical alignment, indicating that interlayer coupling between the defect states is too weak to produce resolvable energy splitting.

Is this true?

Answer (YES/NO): NO